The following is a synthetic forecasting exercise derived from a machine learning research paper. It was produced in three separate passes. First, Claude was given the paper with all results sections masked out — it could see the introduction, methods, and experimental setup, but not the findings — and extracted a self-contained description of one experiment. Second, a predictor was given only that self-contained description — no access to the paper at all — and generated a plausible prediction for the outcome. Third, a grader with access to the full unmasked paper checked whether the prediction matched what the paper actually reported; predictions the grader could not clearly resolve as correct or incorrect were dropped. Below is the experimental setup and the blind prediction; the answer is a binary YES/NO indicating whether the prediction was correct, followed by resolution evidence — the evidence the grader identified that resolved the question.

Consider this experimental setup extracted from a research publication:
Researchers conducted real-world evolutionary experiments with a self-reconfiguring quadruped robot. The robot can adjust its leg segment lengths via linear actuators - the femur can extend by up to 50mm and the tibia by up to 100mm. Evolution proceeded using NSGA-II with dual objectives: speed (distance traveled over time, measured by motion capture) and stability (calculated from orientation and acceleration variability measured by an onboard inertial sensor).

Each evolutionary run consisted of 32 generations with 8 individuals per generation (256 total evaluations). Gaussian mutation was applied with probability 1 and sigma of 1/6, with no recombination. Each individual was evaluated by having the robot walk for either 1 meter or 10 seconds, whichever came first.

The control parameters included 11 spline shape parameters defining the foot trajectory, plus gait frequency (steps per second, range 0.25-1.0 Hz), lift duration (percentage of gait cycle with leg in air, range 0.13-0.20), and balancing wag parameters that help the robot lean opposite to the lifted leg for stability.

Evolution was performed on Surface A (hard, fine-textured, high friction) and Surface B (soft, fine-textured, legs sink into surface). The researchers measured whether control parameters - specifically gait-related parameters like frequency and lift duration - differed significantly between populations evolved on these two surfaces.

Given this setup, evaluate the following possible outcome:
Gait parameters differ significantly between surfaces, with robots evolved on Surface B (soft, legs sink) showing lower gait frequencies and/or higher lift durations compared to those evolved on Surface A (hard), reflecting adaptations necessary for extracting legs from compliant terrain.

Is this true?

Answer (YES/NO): NO